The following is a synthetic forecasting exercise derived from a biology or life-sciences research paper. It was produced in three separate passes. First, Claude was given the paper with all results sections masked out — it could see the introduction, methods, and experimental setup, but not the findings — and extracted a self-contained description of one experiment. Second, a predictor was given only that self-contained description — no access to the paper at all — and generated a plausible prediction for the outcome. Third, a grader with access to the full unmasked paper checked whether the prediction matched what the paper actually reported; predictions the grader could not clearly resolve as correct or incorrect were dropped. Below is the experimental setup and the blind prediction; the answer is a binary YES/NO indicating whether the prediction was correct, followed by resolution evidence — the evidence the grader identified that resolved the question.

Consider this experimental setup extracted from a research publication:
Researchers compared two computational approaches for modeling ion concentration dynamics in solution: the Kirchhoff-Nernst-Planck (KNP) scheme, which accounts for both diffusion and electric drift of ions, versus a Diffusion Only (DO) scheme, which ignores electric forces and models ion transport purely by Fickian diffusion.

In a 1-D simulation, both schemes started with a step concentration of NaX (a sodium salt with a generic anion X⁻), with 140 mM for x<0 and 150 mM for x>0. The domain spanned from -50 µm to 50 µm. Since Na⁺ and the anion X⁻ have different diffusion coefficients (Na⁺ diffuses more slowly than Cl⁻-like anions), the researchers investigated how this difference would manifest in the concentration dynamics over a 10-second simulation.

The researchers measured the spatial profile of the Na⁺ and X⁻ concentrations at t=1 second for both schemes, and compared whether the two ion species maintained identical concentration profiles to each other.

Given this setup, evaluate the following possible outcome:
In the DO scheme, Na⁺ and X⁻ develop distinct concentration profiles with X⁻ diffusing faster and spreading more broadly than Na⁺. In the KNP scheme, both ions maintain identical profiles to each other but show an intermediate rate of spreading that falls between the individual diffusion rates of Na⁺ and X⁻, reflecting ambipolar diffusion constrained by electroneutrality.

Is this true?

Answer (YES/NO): YES